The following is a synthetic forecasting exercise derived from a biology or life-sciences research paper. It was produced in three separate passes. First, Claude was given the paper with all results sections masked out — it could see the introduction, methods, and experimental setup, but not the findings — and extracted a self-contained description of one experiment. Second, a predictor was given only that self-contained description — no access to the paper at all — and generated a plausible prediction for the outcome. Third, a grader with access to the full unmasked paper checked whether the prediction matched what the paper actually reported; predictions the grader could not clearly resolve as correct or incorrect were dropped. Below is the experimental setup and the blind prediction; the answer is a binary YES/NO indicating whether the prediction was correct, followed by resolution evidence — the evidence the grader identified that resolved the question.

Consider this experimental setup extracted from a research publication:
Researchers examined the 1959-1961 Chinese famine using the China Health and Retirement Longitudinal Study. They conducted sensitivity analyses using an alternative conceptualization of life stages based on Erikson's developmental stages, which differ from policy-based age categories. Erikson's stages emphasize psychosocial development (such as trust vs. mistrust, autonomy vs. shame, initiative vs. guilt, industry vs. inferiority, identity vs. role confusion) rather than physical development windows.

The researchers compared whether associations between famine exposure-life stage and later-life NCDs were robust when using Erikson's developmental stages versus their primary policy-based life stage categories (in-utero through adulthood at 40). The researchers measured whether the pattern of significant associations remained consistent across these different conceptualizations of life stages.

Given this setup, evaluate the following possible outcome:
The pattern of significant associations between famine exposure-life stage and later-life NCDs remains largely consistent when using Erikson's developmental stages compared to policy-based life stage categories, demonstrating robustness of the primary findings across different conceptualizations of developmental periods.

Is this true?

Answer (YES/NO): YES